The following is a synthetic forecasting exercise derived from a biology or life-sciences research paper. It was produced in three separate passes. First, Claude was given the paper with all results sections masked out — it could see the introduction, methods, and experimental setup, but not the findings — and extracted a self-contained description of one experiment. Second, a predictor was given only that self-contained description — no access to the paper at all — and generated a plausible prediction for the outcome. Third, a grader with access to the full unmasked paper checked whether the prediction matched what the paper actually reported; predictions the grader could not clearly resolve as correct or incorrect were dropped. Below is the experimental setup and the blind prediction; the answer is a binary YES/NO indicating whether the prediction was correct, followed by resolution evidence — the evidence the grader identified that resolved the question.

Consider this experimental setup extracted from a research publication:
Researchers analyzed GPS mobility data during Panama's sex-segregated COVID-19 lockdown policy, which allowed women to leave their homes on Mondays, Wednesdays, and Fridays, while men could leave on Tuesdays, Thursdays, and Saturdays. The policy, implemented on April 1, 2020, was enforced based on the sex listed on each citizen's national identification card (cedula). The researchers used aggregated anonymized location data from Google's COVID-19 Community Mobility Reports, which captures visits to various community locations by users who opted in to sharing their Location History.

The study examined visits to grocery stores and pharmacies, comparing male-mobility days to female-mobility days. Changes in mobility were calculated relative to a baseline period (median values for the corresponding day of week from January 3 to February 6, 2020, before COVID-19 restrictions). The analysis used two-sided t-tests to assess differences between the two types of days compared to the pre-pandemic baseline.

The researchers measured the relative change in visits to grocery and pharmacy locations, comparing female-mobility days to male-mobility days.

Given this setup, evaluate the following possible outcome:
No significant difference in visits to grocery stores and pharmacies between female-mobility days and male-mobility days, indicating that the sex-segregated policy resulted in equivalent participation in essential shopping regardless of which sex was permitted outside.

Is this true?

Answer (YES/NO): NO